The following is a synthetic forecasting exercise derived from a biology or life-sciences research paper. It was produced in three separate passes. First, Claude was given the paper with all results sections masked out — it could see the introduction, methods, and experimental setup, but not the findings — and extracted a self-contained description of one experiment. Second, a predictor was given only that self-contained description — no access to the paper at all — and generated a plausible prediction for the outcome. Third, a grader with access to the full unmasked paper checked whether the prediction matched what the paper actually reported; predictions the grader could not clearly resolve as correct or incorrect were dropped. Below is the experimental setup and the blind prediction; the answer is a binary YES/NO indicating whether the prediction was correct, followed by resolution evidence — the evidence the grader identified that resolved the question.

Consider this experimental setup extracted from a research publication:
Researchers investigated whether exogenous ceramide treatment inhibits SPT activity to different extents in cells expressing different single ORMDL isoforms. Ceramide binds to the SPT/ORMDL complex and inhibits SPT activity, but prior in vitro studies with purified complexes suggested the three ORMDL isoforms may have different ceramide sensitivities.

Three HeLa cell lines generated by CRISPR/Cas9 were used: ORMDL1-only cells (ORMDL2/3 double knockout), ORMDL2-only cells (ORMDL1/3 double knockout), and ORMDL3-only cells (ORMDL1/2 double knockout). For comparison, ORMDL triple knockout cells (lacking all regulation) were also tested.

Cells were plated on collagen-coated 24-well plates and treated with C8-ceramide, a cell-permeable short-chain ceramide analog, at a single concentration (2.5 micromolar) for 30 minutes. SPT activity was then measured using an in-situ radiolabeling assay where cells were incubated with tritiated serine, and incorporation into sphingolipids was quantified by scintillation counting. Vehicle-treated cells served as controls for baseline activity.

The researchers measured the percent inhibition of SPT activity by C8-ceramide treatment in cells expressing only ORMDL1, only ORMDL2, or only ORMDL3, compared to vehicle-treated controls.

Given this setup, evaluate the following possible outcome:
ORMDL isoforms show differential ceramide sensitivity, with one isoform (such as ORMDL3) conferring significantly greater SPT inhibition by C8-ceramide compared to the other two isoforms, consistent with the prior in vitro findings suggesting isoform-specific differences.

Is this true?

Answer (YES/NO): YES